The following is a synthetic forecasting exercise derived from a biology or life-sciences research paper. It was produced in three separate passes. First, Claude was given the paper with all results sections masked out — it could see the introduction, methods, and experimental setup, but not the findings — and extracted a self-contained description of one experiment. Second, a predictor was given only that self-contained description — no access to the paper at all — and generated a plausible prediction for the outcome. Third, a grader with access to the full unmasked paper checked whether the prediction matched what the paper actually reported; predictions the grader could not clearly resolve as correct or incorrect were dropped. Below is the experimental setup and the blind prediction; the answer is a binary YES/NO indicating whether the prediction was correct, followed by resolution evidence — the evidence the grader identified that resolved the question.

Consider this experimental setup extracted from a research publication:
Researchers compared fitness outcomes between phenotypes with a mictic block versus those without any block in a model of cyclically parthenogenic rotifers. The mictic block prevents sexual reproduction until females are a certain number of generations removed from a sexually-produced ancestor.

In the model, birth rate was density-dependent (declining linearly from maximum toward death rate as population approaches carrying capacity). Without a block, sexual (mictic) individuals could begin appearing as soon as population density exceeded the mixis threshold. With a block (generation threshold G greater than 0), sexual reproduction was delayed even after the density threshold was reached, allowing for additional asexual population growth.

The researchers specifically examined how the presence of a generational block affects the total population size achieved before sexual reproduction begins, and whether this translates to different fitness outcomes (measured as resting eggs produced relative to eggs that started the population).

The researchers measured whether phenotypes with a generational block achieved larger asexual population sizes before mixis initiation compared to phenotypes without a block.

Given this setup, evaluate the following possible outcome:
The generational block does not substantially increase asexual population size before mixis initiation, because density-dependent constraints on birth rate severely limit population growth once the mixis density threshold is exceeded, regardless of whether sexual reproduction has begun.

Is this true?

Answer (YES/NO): NO